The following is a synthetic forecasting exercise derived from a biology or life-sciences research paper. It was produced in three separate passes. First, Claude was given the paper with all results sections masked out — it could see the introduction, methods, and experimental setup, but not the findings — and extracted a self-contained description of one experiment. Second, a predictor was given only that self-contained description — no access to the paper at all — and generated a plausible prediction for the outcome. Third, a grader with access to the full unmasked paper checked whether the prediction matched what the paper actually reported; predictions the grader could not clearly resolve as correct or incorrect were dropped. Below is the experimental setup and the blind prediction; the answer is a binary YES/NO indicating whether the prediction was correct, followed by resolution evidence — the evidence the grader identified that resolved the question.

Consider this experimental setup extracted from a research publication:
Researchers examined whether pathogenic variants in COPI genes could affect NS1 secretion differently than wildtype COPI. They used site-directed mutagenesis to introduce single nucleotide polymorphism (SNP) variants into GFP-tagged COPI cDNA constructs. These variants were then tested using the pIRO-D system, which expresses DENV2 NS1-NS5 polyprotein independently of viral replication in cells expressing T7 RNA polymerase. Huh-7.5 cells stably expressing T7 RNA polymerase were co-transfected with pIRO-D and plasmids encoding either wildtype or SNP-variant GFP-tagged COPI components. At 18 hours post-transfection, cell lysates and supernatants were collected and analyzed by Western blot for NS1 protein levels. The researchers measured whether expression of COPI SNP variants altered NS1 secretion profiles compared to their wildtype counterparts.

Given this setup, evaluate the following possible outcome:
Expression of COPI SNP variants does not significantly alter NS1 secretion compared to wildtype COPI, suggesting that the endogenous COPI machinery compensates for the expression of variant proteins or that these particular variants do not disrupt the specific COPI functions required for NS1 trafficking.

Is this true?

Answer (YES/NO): NO